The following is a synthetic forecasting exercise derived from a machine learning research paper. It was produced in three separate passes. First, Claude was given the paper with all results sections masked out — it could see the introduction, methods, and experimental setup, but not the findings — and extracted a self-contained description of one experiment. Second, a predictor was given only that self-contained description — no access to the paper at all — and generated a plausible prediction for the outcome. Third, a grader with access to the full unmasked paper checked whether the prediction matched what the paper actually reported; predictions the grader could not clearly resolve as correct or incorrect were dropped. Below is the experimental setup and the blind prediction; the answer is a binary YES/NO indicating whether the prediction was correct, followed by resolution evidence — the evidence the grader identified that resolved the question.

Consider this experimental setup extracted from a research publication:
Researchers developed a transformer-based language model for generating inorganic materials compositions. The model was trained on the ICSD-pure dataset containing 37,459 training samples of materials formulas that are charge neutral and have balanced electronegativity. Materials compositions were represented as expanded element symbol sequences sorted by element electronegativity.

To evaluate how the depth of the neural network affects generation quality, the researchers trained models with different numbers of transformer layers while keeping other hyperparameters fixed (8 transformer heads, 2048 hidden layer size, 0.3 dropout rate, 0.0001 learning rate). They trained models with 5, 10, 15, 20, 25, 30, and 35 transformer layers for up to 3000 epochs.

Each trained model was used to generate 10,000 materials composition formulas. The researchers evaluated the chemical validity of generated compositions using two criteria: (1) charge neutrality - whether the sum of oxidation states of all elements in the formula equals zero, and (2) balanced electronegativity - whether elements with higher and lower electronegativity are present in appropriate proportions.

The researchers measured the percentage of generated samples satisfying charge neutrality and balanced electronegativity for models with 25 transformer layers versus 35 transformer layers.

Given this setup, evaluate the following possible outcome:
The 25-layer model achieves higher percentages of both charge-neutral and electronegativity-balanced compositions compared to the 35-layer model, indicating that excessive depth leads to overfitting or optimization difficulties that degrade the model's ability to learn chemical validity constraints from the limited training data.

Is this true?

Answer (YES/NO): YES